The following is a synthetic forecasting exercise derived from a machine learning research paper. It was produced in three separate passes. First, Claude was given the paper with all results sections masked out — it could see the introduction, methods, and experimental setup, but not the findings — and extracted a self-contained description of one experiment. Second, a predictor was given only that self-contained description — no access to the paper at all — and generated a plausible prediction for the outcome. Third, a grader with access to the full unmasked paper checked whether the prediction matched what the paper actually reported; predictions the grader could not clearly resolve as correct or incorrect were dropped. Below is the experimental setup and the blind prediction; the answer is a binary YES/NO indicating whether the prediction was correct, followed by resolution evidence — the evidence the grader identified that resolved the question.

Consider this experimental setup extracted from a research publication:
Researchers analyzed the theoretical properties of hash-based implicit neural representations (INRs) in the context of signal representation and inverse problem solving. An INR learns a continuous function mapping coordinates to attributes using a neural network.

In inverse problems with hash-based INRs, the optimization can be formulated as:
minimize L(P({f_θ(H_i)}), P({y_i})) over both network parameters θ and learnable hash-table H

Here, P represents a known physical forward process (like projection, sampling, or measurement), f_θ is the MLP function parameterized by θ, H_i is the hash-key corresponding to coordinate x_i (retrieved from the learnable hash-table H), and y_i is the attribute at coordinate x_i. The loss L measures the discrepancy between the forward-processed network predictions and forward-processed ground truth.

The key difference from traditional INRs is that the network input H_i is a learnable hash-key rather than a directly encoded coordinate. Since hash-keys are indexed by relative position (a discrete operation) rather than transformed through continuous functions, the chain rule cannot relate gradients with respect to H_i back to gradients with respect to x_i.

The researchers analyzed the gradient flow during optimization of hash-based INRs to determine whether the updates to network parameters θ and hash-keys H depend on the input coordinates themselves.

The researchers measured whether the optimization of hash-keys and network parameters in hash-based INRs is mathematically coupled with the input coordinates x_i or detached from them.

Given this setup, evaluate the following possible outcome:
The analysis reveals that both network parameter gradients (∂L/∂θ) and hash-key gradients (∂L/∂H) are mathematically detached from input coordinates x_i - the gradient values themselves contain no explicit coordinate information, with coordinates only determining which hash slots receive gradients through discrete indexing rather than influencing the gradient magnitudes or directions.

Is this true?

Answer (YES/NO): YES